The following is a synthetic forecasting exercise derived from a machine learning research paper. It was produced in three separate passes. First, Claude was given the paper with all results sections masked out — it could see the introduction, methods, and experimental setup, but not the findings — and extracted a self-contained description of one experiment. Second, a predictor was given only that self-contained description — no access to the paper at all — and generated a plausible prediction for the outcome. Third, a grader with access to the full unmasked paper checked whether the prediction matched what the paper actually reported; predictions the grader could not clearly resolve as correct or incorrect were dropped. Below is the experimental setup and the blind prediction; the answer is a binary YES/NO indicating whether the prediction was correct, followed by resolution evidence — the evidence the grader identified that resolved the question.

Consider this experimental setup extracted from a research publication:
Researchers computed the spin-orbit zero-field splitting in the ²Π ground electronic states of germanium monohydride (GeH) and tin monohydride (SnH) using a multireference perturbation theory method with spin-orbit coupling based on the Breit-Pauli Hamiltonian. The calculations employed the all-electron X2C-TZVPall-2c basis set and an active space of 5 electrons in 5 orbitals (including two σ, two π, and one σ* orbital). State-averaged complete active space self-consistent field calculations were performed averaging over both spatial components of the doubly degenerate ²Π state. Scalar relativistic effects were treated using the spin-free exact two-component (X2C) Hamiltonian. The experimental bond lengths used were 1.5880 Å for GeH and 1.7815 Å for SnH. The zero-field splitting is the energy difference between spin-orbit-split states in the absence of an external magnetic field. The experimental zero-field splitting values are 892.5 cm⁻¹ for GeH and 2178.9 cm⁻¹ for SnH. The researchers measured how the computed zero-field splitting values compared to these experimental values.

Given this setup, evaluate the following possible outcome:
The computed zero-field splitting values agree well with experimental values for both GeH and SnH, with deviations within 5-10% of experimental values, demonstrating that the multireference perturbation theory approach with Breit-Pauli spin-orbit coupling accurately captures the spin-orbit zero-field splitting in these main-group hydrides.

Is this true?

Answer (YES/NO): YES